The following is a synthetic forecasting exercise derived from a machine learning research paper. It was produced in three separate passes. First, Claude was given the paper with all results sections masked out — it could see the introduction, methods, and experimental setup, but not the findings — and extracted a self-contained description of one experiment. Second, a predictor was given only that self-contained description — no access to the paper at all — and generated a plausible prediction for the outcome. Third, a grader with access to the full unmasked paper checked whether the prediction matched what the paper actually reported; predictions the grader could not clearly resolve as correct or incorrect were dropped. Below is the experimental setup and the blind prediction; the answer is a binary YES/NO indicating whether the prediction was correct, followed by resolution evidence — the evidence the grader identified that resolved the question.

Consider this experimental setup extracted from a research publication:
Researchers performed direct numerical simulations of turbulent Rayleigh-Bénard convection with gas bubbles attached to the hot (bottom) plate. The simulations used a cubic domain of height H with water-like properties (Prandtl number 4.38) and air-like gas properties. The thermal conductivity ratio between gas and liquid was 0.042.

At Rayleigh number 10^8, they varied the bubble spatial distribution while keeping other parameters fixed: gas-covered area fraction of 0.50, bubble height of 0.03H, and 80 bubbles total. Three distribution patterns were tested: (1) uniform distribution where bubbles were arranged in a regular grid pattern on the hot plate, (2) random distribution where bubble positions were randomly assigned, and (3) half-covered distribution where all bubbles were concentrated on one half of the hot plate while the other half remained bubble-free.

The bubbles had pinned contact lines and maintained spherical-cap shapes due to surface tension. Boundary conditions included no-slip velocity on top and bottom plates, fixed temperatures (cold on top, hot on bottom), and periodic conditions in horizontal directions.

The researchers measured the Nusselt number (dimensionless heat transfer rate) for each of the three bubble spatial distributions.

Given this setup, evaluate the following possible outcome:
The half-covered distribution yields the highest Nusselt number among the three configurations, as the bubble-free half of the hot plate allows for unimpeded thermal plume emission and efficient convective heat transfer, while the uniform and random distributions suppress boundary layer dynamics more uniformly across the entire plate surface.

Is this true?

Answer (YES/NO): NO